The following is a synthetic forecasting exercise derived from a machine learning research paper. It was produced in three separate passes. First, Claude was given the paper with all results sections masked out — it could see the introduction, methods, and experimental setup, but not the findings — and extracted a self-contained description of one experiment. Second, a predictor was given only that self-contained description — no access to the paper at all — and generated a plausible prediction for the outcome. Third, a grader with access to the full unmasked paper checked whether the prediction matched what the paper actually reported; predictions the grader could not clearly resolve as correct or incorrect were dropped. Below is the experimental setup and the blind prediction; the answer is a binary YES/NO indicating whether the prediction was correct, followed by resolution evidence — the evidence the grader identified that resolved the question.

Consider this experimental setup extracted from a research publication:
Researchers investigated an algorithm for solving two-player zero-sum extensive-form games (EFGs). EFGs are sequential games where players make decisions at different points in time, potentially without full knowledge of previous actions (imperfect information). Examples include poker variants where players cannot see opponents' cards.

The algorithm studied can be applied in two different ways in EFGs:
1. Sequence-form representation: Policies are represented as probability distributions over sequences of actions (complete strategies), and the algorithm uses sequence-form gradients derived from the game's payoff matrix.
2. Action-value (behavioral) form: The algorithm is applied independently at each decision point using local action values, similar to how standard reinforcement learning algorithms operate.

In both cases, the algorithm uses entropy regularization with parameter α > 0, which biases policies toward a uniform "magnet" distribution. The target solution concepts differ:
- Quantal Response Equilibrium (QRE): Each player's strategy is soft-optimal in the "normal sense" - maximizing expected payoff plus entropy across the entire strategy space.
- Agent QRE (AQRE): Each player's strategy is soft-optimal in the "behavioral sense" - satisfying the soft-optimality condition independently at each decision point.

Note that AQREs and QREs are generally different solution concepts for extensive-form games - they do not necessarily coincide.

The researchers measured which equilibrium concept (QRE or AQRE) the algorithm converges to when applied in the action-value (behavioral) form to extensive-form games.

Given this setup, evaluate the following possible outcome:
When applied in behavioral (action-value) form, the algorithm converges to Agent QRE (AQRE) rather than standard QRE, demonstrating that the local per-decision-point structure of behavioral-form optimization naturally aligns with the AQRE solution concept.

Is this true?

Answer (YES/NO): YES